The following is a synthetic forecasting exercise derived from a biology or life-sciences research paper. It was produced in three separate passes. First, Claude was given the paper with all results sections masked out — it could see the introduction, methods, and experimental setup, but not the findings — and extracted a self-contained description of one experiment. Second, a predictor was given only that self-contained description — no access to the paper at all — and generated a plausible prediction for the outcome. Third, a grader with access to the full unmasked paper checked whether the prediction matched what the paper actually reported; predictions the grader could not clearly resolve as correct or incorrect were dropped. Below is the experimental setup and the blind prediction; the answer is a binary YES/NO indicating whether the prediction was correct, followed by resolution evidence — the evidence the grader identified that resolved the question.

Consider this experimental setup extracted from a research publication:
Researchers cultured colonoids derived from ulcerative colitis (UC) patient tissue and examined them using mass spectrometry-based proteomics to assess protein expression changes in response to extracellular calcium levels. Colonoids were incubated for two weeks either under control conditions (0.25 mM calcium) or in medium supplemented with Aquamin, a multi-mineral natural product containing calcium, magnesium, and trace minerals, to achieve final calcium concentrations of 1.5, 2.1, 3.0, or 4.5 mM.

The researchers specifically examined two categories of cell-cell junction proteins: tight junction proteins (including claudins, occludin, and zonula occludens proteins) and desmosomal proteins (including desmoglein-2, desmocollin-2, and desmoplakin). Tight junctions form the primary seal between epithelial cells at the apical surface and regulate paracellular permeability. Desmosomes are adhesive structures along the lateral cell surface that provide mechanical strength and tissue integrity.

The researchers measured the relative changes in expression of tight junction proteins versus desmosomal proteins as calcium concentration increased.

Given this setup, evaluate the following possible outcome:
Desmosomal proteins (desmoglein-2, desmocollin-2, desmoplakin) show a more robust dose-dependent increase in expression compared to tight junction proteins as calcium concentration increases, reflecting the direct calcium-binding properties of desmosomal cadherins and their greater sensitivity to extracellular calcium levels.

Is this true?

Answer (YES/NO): YES